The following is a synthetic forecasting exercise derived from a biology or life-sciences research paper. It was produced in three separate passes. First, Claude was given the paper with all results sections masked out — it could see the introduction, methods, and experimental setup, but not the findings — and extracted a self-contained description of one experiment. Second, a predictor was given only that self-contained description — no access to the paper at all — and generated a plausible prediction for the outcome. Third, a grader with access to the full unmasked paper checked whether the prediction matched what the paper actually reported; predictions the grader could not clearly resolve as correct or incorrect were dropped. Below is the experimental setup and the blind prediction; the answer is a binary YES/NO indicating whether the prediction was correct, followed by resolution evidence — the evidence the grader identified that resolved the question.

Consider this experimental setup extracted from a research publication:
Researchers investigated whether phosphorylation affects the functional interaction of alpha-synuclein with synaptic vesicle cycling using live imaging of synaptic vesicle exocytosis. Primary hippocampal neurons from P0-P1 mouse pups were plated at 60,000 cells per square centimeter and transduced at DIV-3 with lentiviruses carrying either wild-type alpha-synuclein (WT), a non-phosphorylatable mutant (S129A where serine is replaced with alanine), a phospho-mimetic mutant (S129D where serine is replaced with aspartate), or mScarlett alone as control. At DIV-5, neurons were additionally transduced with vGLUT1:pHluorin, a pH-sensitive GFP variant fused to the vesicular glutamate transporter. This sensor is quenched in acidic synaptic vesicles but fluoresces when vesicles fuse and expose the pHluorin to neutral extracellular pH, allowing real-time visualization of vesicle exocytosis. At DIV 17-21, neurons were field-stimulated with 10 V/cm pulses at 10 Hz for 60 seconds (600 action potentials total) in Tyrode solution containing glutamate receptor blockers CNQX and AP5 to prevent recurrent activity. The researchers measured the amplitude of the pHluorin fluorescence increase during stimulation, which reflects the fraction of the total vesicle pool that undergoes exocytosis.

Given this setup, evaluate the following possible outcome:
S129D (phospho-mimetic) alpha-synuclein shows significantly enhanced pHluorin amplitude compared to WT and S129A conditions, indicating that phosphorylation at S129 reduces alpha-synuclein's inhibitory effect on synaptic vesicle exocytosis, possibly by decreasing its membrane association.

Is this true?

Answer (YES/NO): NO